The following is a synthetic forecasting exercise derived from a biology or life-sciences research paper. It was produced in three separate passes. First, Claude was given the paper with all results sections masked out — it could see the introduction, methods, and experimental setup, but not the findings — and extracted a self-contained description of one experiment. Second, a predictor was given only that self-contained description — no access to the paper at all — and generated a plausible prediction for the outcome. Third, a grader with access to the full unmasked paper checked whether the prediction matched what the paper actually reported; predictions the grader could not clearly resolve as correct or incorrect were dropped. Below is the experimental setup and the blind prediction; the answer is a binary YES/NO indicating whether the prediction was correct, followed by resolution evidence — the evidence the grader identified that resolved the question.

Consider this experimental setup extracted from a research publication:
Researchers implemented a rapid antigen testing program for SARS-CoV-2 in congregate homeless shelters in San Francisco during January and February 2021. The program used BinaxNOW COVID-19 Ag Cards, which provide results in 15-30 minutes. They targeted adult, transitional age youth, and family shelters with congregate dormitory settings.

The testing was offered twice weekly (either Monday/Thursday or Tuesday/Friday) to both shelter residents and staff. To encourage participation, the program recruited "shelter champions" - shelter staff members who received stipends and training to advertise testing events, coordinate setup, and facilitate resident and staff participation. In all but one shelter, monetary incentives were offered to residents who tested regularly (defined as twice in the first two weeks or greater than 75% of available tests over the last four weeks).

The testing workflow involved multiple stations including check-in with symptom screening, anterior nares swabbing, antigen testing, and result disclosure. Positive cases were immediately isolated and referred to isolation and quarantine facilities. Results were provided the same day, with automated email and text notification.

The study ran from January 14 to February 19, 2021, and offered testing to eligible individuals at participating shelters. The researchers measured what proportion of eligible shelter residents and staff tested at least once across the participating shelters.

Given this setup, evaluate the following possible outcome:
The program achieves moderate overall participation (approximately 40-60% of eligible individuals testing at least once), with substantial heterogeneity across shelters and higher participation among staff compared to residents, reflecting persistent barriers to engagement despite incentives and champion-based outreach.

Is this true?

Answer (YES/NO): YES